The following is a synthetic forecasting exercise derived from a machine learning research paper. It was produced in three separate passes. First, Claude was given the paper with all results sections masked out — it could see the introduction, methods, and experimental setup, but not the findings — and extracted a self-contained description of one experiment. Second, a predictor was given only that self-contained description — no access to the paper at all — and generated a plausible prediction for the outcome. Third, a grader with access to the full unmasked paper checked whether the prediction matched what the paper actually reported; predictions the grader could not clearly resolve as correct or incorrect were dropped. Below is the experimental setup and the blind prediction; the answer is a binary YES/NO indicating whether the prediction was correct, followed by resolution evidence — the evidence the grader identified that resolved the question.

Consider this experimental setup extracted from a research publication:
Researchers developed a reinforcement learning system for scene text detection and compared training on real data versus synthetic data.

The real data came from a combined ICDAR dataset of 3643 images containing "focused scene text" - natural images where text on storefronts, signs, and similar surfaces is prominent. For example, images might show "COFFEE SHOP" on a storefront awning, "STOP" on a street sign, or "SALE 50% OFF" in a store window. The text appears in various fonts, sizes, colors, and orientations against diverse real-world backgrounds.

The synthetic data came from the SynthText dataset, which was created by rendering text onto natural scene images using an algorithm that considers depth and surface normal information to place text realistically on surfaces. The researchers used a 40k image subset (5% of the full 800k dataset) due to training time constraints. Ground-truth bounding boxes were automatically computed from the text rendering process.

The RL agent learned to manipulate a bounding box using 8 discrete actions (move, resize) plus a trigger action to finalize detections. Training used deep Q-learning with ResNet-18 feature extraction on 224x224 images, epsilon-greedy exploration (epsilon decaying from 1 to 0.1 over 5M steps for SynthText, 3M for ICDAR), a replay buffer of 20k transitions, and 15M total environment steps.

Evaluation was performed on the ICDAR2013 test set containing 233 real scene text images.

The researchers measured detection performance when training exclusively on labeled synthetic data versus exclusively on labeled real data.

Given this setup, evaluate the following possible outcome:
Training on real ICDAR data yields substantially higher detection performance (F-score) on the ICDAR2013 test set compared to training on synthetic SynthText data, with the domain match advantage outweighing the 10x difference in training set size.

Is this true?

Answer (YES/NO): YES